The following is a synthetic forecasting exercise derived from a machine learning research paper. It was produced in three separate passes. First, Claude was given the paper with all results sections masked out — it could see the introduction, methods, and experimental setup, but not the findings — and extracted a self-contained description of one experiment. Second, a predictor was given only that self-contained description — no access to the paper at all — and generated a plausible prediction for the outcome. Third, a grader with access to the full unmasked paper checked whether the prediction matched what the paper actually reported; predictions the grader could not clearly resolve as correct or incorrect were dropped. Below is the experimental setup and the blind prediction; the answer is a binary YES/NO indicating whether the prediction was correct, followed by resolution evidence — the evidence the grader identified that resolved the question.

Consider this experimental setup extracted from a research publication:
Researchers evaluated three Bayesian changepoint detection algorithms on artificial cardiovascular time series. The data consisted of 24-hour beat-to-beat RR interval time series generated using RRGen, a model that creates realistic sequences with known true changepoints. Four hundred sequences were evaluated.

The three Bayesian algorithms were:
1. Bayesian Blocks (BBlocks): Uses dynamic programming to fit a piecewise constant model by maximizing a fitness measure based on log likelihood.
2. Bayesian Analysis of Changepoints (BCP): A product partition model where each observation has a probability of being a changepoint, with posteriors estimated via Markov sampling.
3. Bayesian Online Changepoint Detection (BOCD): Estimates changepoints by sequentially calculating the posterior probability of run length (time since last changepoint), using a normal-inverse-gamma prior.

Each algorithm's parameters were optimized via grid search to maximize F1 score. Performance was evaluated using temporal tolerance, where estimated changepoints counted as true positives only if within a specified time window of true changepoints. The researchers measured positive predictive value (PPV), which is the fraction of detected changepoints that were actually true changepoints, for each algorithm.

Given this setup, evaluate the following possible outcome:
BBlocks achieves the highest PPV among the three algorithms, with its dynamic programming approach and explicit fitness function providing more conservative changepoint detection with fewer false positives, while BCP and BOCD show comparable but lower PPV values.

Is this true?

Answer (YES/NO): NO